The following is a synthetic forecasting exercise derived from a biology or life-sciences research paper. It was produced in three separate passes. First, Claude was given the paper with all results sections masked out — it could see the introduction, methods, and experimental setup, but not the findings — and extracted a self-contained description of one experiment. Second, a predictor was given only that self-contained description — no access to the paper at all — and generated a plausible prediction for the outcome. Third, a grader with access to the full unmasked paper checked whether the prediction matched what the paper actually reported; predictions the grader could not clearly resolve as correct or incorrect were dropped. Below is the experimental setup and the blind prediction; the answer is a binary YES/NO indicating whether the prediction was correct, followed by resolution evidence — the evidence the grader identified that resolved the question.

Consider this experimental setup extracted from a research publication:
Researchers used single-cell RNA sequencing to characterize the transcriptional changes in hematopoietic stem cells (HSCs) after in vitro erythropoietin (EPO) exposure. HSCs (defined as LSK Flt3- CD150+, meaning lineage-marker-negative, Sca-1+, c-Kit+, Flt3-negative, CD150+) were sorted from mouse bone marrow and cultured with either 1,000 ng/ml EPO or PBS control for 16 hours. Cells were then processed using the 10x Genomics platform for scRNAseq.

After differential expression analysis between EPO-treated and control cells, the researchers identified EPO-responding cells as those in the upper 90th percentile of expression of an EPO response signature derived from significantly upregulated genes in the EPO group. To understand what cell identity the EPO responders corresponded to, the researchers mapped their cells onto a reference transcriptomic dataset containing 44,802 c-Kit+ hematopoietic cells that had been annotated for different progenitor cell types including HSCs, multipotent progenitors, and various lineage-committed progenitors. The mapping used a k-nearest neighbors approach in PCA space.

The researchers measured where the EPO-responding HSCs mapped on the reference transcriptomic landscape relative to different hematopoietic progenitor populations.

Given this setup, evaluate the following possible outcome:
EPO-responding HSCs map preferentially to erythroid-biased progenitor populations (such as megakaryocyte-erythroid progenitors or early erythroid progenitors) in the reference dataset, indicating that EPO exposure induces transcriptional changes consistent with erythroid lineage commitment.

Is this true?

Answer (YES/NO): NO